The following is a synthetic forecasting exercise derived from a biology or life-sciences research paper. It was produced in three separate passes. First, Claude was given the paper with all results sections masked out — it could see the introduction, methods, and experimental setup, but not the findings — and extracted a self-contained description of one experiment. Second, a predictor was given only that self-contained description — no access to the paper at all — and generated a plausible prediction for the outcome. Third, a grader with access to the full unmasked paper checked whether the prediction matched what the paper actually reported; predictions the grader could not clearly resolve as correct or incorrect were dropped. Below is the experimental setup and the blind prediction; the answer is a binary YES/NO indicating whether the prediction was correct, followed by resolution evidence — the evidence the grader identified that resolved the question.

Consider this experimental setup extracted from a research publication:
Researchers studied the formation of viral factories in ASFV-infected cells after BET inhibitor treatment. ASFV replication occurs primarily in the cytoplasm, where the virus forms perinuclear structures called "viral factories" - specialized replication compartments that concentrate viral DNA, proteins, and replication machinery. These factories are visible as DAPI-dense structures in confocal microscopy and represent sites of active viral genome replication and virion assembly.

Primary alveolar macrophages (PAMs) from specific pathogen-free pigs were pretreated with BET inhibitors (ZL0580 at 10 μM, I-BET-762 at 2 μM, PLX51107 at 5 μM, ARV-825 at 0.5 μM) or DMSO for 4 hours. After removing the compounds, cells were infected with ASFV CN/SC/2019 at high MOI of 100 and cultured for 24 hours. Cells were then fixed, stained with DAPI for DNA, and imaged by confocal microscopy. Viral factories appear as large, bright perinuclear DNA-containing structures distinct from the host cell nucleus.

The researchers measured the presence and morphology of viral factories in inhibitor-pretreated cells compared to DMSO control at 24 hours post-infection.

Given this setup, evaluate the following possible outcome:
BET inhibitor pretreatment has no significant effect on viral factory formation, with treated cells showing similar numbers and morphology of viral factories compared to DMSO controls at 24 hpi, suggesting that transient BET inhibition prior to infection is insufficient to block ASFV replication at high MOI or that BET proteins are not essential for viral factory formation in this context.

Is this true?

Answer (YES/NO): NO